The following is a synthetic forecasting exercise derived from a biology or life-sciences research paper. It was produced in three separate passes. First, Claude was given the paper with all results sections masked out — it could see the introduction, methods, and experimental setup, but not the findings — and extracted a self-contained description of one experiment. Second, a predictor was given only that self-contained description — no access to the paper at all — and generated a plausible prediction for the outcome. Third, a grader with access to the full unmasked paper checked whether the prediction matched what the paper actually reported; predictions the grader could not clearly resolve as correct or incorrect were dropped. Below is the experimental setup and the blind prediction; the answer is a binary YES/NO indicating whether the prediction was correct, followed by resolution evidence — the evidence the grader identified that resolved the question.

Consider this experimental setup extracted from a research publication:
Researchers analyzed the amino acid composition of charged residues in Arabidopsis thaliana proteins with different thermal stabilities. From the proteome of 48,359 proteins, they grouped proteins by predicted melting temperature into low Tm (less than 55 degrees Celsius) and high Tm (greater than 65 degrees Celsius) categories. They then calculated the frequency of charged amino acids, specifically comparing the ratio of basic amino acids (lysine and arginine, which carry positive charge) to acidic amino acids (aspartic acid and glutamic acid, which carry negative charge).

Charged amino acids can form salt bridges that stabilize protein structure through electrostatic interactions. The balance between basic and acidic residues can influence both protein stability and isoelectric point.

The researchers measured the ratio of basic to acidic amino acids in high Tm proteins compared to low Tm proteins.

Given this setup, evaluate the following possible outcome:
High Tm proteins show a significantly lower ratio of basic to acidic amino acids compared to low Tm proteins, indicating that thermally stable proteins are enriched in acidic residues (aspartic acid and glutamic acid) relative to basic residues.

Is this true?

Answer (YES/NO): NO